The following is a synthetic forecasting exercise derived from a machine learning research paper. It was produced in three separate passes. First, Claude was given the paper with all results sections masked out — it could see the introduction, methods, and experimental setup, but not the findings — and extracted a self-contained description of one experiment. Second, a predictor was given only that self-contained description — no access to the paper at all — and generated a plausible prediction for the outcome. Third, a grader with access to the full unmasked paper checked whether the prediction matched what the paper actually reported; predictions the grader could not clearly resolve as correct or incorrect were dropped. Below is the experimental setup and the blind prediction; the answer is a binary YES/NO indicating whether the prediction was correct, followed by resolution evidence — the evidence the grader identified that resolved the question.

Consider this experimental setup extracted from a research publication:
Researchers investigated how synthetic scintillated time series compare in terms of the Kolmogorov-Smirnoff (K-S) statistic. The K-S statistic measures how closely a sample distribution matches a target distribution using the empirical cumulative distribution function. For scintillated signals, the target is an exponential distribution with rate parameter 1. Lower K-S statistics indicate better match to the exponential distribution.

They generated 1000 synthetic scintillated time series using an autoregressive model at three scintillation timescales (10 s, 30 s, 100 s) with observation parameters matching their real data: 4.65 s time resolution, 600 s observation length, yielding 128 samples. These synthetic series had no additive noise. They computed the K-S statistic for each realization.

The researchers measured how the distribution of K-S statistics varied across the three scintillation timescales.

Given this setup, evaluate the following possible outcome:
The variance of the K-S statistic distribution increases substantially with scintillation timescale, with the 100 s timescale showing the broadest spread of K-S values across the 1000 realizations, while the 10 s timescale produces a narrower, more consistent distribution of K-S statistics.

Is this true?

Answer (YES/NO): YES